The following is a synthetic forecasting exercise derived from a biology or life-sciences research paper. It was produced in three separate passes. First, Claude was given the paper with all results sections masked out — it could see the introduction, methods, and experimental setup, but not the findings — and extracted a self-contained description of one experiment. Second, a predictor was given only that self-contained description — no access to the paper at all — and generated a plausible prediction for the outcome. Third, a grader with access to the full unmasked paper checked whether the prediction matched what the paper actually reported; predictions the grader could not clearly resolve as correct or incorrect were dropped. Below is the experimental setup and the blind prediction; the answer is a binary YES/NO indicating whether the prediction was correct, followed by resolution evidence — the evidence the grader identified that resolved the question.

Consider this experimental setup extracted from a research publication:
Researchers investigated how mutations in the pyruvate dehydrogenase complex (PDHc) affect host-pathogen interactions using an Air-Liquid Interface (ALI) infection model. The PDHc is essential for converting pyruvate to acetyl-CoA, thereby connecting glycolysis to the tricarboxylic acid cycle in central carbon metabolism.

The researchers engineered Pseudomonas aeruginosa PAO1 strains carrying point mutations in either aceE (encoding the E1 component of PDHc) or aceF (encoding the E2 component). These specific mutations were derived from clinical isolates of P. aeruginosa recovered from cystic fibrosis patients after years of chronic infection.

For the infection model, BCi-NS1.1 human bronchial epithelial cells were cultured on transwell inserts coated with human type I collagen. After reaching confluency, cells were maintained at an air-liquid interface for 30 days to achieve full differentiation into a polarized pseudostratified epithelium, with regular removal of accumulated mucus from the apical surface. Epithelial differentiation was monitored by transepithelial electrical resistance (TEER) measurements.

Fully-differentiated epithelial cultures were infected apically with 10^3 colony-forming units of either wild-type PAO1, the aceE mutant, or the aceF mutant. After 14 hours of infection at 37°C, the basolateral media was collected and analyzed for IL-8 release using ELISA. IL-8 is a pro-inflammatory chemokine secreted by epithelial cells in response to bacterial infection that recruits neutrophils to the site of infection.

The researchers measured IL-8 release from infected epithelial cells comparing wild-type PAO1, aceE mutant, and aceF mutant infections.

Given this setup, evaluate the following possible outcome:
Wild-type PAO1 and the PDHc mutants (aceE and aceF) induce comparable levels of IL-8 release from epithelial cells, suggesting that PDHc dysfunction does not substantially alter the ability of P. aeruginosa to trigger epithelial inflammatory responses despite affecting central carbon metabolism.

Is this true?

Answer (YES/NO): NO